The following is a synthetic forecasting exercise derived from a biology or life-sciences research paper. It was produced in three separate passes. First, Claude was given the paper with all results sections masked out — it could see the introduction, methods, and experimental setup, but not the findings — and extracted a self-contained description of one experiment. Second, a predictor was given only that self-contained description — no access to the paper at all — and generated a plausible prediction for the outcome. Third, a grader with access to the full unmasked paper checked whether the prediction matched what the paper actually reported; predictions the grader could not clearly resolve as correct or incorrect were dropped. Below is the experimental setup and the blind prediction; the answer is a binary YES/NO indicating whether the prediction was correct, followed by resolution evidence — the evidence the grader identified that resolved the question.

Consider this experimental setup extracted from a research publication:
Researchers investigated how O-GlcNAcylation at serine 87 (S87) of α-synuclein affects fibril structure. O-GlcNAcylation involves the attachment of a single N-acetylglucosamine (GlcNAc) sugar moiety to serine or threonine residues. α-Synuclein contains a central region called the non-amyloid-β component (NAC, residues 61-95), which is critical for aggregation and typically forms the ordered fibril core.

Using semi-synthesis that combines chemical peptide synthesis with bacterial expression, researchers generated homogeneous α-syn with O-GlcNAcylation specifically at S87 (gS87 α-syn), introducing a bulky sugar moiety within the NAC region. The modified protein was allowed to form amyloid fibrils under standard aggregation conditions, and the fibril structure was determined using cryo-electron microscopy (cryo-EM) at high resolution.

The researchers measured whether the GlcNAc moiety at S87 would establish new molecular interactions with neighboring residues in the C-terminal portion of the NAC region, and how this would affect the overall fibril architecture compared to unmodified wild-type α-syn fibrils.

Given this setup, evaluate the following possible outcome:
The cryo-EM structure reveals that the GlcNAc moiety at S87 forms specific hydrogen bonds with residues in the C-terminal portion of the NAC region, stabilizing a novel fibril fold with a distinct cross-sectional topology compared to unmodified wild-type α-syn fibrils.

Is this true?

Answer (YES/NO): YES